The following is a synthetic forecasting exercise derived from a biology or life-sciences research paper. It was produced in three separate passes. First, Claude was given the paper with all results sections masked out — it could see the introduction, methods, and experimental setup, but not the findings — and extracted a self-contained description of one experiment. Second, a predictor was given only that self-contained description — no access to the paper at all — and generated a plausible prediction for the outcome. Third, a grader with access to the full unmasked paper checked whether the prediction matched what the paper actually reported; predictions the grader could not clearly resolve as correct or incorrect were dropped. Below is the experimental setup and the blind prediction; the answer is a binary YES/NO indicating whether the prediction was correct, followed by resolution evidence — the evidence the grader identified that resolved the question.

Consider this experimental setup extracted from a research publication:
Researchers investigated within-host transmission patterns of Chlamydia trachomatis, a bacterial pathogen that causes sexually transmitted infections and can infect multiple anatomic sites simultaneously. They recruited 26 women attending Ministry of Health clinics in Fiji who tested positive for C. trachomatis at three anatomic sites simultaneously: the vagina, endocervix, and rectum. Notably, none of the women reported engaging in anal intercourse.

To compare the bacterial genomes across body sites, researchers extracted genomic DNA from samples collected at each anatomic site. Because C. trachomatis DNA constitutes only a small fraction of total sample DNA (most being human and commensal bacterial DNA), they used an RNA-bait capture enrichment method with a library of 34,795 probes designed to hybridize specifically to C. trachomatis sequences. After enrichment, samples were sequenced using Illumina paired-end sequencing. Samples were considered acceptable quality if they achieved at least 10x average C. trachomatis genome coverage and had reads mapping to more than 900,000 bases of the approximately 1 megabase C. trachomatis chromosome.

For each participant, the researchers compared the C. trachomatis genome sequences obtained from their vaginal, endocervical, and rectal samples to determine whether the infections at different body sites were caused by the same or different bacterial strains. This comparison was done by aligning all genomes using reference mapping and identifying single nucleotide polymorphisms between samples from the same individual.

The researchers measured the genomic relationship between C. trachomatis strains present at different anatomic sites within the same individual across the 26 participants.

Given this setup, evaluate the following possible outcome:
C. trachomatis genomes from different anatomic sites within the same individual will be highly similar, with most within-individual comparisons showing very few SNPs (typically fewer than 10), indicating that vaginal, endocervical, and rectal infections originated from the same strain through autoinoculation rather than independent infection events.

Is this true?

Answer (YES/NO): YES